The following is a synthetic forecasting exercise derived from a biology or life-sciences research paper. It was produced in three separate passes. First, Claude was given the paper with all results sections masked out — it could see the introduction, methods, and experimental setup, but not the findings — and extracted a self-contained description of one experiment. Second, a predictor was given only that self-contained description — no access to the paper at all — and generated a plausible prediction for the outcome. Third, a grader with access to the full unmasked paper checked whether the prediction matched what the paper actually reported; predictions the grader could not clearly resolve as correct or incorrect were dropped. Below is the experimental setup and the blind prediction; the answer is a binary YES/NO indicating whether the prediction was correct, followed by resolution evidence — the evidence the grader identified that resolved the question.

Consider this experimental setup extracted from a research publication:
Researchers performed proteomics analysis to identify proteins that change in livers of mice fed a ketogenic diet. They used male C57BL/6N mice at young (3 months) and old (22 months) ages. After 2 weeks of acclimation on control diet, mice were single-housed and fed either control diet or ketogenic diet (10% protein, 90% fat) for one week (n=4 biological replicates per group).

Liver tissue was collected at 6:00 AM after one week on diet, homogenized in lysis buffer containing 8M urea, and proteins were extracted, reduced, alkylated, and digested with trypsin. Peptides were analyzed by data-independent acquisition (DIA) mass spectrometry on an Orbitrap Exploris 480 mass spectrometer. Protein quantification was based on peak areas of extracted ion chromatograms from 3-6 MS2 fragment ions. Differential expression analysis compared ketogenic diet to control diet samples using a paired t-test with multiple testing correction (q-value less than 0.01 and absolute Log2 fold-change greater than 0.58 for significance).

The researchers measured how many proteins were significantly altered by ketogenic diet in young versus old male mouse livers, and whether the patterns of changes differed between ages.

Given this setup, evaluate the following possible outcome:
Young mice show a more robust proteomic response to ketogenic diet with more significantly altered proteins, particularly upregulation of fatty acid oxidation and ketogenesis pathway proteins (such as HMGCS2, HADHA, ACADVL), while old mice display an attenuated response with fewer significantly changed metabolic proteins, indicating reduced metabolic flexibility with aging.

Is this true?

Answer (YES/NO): NO